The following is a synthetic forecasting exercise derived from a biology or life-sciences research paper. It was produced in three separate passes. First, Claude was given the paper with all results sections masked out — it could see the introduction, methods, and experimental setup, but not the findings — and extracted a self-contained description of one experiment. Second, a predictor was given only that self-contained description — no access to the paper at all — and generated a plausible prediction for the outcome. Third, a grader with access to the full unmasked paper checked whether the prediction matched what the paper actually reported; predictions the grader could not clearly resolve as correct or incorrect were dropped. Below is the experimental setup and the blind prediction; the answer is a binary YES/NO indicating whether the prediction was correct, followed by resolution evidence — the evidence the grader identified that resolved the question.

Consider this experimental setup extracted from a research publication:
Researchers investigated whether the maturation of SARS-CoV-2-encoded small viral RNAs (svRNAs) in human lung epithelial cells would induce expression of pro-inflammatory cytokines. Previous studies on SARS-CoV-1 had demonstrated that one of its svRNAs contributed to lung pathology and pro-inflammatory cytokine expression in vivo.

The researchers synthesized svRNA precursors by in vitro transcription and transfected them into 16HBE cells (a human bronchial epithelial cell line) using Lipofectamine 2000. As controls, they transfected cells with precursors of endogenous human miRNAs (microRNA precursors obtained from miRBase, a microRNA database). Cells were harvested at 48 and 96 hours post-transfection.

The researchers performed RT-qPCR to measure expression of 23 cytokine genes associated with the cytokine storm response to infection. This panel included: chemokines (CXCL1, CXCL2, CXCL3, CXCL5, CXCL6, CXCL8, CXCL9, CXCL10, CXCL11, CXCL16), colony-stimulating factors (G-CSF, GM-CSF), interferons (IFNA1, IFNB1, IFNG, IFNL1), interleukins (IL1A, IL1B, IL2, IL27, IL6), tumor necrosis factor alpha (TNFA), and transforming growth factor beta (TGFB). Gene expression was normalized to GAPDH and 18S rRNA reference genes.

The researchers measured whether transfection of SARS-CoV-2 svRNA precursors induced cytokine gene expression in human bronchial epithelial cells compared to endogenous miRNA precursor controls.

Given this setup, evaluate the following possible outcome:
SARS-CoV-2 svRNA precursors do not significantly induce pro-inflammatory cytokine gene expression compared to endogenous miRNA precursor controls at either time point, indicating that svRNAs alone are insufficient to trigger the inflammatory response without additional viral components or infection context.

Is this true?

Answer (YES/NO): NO